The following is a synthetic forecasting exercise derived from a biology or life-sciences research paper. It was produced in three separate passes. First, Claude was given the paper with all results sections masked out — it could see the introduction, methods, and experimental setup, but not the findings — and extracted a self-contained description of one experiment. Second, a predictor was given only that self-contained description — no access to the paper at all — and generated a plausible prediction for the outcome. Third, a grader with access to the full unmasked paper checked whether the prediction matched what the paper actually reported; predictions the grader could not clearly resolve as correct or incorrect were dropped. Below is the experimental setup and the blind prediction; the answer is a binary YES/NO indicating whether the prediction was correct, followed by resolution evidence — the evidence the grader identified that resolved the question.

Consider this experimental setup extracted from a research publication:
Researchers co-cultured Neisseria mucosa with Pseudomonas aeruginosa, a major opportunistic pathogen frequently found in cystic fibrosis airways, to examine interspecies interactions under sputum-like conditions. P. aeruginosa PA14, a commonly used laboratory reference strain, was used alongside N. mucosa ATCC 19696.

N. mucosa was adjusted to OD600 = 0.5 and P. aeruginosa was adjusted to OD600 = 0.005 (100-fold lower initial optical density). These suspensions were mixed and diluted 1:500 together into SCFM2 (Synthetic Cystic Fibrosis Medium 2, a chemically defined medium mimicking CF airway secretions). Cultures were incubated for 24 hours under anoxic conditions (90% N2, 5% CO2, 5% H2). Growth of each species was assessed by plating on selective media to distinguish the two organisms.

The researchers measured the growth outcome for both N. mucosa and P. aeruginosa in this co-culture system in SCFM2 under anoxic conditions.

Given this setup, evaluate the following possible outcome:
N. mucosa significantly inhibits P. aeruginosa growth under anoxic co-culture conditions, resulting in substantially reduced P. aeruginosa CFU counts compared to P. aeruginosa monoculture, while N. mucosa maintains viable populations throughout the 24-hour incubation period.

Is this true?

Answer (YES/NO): YES